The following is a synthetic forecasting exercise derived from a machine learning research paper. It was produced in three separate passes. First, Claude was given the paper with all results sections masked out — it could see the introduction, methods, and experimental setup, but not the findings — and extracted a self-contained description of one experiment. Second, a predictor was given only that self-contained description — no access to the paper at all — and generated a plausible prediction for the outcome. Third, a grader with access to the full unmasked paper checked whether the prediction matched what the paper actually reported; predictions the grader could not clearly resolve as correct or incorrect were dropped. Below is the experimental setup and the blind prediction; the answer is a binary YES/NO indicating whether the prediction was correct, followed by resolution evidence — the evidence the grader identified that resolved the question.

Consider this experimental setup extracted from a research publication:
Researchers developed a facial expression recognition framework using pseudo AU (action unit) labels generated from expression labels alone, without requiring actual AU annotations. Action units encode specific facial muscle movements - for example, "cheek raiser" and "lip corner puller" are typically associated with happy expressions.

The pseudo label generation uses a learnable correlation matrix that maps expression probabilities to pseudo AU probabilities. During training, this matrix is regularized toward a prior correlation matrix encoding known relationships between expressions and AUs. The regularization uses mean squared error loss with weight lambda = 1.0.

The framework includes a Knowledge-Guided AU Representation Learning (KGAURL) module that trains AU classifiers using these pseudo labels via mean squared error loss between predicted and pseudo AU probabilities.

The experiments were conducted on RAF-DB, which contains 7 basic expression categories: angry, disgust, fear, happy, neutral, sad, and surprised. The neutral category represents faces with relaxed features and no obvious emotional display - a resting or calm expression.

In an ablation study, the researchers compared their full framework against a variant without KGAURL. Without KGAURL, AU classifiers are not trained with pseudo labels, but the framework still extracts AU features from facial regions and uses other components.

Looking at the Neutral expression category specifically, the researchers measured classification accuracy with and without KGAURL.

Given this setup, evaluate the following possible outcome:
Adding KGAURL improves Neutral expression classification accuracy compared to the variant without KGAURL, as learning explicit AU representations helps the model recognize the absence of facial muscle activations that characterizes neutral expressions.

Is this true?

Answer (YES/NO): NO